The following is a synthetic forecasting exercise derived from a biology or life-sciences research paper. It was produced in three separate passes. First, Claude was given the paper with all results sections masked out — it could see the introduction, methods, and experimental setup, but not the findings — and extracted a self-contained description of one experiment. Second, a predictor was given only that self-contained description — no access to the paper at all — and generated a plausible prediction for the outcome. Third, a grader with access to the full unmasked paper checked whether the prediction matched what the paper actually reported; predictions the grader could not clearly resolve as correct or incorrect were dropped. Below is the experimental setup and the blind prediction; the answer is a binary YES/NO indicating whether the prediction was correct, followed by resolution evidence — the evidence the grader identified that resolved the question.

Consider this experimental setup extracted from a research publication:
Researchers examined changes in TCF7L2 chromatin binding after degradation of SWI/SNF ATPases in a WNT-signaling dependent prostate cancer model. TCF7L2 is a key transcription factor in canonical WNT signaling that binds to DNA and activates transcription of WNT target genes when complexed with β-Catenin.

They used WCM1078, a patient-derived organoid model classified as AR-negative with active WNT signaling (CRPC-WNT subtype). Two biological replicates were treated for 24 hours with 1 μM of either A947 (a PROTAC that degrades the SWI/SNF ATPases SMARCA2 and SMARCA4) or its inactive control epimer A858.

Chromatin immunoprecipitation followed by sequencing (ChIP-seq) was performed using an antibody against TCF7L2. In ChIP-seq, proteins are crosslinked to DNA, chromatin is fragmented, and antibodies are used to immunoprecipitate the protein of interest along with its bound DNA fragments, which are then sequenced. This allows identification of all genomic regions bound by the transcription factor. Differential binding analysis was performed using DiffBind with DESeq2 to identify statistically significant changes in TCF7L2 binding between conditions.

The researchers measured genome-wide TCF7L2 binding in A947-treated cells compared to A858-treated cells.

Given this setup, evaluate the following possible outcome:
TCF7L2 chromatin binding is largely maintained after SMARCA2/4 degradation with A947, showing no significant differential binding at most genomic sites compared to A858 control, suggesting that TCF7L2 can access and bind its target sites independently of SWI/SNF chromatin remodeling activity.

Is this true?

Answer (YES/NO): NO